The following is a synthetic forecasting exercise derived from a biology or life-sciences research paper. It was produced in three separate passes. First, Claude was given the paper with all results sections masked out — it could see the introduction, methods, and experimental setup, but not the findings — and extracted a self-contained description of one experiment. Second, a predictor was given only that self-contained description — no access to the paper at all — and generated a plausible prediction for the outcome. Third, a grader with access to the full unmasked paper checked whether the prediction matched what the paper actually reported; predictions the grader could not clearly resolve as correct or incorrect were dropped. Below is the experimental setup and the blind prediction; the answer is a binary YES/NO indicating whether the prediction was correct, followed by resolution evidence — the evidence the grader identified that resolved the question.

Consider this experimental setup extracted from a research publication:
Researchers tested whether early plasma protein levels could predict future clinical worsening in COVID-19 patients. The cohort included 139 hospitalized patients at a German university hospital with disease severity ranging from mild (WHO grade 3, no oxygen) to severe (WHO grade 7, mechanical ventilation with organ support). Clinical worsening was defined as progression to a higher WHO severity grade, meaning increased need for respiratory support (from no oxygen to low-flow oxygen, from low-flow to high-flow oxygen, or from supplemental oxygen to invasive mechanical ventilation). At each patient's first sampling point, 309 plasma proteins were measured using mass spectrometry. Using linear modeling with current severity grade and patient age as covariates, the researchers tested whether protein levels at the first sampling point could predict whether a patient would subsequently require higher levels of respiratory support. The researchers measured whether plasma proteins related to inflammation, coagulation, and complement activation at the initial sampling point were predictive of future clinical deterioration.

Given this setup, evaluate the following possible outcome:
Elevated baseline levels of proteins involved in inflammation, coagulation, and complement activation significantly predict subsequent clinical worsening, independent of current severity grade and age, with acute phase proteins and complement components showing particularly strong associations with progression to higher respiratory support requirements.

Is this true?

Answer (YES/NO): YES